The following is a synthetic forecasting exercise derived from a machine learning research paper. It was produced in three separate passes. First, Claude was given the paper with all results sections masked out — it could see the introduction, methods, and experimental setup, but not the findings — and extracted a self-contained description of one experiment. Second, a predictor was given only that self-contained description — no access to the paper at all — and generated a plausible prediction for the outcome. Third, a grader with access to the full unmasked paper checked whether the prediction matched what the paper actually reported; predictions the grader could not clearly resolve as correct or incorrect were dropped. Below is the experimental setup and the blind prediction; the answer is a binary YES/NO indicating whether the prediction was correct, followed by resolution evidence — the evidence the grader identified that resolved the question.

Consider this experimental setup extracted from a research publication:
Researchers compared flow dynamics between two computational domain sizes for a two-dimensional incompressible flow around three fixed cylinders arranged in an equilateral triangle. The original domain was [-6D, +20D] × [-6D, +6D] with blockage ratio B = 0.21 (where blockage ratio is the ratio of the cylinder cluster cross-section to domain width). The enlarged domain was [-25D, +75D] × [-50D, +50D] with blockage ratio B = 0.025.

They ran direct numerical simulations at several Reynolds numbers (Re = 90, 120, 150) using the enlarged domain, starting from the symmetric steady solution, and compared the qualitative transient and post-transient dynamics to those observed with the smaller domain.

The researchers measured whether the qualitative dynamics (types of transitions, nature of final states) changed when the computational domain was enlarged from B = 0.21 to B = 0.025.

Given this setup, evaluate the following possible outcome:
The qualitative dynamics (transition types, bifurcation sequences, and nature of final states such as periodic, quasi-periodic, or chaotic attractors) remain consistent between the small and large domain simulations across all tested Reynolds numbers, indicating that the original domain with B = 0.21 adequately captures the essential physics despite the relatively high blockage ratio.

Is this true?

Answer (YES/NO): YES